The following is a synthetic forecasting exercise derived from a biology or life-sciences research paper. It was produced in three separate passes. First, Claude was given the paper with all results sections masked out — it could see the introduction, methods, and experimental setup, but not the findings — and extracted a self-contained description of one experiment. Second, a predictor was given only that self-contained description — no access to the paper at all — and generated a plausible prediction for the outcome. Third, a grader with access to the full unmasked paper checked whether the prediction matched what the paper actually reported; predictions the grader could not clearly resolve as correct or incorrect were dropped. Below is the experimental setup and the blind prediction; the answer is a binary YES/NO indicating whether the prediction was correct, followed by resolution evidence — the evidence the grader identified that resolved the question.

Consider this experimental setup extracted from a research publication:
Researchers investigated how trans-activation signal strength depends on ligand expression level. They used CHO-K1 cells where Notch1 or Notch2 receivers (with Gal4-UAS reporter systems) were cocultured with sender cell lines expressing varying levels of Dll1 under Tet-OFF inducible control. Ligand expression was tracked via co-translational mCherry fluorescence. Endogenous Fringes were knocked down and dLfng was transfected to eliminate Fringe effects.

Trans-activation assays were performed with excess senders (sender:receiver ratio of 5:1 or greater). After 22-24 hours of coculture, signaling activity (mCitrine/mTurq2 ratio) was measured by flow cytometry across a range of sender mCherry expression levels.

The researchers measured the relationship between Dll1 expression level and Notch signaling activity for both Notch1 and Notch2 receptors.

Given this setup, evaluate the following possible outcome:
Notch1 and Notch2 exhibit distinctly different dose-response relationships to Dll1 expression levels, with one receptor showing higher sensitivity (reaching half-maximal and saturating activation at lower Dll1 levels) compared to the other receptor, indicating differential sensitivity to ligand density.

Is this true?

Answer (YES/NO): YES